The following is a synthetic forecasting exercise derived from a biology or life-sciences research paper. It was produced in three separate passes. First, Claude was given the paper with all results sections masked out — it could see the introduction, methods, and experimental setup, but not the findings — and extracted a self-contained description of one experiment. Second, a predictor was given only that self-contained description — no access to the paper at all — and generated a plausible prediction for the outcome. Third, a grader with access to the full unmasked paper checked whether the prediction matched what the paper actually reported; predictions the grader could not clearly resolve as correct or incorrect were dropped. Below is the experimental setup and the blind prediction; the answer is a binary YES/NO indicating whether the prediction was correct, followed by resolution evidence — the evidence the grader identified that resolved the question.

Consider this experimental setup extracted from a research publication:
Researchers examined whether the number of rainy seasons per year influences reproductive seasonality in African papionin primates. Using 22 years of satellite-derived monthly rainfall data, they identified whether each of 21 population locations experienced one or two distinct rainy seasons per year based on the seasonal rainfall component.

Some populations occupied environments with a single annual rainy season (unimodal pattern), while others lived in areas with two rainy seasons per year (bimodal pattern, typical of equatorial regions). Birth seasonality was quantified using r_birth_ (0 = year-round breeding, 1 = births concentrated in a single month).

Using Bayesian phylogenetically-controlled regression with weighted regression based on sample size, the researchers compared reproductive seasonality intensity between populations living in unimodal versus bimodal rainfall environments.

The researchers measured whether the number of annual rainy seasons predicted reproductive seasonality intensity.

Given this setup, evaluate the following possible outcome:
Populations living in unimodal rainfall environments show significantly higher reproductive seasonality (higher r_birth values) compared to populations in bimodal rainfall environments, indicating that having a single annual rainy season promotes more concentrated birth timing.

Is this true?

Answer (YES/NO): NO